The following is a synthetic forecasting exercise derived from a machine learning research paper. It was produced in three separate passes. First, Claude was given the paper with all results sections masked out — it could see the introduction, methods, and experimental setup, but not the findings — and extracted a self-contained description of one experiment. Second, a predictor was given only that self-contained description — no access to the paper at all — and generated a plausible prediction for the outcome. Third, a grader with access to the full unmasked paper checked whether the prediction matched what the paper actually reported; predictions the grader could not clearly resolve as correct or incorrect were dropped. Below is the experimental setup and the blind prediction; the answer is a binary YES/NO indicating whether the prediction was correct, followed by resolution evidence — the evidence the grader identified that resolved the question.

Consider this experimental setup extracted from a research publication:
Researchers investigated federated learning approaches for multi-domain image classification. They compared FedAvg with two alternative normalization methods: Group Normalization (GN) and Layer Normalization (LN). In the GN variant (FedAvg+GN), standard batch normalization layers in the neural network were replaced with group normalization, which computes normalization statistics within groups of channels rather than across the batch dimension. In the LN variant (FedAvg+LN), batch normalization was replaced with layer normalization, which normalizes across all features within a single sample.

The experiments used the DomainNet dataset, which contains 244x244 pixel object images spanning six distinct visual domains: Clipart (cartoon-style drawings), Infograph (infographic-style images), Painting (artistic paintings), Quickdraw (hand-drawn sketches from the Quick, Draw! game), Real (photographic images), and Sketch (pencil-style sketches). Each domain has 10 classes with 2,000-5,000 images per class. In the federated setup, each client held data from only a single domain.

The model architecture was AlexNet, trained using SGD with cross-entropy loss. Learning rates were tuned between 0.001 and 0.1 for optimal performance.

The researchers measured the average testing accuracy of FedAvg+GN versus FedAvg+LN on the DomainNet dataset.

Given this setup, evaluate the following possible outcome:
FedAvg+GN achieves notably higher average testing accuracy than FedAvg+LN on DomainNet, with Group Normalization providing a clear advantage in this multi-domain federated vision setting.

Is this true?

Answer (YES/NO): YES